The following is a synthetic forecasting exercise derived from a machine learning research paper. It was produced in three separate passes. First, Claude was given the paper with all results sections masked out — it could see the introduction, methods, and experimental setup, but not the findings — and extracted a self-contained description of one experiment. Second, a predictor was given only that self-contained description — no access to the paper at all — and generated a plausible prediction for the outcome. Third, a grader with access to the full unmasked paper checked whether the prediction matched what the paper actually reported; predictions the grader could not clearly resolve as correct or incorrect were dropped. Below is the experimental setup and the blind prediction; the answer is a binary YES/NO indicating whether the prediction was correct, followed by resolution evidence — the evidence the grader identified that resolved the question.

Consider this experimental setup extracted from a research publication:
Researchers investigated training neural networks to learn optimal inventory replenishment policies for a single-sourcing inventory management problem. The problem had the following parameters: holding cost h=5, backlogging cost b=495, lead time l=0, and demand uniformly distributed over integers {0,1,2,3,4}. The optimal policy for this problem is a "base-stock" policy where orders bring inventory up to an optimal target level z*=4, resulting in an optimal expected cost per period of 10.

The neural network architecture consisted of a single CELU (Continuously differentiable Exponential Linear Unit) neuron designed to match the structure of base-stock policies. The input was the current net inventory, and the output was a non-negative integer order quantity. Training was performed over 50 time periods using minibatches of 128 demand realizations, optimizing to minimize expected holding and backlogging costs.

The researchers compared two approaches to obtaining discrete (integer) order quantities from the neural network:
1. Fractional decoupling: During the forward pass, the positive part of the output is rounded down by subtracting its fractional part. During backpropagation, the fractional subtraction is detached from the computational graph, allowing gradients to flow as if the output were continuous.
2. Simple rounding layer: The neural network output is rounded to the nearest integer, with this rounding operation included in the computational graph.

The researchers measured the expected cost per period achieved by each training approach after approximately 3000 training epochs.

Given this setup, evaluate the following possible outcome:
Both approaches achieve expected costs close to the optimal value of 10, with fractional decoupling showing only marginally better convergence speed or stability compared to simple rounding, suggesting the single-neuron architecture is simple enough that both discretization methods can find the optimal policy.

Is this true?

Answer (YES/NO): NO